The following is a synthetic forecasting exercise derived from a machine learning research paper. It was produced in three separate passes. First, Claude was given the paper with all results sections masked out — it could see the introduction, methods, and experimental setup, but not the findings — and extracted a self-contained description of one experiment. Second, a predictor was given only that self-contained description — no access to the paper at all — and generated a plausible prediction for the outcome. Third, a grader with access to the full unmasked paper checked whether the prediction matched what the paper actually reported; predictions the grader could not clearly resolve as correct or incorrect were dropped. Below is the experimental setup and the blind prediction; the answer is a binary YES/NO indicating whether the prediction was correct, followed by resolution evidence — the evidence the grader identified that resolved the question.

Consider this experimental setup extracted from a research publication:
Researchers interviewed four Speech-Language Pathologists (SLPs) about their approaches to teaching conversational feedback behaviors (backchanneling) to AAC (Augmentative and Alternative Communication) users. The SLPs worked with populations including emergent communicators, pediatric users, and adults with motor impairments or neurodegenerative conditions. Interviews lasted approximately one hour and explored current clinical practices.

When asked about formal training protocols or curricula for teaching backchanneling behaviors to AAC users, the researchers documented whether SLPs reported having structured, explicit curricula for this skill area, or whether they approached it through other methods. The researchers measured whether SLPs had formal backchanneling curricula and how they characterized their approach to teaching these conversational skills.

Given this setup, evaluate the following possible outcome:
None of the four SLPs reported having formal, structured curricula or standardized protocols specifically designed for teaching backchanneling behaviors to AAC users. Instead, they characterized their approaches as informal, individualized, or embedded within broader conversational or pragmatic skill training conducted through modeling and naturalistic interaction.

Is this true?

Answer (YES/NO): YES